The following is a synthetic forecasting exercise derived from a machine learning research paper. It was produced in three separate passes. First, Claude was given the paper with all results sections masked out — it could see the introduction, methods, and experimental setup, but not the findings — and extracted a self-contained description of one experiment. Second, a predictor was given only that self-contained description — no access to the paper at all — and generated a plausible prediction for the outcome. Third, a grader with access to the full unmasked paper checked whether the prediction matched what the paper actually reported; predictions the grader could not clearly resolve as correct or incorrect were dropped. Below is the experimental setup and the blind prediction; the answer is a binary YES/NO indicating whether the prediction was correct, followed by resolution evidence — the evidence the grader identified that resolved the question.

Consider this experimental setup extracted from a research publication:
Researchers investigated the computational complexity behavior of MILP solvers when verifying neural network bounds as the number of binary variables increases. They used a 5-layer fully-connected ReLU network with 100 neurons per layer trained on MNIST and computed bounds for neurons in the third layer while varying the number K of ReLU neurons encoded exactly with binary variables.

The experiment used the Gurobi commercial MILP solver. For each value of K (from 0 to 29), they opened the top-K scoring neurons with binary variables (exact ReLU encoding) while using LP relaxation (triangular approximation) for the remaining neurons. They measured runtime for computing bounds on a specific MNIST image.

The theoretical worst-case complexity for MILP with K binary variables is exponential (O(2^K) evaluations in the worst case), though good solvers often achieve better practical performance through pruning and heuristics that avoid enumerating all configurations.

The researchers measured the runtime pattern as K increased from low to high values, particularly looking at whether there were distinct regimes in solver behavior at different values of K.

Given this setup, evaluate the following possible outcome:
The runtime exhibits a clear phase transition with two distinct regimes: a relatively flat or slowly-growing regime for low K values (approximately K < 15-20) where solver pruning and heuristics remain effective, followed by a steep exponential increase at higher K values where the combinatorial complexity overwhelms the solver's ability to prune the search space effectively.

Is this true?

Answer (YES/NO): YES